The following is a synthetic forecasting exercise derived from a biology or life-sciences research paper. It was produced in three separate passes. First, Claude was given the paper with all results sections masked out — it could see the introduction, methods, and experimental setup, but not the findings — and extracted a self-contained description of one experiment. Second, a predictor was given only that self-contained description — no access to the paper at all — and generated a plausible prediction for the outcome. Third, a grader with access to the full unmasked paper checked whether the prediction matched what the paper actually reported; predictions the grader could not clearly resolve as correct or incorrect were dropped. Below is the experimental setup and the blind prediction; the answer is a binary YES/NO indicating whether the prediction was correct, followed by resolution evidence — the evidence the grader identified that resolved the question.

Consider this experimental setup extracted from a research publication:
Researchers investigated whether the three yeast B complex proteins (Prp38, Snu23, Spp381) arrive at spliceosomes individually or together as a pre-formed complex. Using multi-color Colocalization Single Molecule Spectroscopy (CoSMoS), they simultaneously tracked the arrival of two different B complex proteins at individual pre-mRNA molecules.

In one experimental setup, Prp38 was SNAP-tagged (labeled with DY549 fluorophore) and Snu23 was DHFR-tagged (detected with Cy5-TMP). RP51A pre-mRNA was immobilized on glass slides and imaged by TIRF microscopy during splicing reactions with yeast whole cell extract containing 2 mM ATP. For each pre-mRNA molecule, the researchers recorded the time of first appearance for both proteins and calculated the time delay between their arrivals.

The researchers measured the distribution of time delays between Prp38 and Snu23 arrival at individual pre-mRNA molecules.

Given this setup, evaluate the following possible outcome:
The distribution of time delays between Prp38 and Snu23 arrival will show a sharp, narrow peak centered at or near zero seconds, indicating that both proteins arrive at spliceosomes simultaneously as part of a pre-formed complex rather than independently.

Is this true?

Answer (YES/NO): YES